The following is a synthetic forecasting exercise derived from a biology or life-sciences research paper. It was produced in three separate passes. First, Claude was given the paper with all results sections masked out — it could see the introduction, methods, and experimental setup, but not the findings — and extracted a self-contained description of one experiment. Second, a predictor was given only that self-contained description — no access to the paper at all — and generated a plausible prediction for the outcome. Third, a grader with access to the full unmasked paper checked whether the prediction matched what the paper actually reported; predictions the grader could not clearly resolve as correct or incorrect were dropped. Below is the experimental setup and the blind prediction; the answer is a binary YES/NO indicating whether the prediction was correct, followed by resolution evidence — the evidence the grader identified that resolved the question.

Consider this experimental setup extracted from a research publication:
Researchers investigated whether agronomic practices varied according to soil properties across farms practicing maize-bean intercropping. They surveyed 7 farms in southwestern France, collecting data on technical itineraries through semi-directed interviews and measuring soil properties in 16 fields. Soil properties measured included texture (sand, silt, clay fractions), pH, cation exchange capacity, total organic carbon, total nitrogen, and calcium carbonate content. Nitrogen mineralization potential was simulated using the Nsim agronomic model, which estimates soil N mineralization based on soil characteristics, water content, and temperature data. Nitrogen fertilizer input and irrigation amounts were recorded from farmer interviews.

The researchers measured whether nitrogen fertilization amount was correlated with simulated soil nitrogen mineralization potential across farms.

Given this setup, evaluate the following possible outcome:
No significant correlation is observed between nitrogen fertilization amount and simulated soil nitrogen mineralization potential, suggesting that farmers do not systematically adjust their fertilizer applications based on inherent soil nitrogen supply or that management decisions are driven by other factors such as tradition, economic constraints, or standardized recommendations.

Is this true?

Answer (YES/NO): NO